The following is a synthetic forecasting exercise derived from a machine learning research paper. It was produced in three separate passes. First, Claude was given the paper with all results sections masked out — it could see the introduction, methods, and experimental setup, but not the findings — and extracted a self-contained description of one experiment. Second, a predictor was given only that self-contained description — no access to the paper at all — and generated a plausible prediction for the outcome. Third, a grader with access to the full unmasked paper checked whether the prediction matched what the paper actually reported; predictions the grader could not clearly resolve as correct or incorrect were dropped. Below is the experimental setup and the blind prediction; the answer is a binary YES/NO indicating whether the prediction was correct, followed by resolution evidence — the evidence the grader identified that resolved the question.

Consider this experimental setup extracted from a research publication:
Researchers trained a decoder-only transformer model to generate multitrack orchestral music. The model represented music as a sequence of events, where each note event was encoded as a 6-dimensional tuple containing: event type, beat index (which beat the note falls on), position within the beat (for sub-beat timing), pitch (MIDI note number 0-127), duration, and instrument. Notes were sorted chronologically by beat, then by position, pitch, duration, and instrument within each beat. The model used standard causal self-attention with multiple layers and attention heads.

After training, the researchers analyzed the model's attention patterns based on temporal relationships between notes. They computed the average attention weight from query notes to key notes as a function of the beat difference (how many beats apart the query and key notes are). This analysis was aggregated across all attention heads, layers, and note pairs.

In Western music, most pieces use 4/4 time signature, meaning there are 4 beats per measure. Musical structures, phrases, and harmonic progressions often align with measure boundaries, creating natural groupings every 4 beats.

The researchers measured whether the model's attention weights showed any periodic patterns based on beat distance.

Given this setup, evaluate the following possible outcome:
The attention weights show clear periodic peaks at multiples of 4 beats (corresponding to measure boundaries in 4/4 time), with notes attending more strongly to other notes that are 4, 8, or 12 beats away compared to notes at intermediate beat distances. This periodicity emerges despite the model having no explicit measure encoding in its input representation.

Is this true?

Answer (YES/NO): YES